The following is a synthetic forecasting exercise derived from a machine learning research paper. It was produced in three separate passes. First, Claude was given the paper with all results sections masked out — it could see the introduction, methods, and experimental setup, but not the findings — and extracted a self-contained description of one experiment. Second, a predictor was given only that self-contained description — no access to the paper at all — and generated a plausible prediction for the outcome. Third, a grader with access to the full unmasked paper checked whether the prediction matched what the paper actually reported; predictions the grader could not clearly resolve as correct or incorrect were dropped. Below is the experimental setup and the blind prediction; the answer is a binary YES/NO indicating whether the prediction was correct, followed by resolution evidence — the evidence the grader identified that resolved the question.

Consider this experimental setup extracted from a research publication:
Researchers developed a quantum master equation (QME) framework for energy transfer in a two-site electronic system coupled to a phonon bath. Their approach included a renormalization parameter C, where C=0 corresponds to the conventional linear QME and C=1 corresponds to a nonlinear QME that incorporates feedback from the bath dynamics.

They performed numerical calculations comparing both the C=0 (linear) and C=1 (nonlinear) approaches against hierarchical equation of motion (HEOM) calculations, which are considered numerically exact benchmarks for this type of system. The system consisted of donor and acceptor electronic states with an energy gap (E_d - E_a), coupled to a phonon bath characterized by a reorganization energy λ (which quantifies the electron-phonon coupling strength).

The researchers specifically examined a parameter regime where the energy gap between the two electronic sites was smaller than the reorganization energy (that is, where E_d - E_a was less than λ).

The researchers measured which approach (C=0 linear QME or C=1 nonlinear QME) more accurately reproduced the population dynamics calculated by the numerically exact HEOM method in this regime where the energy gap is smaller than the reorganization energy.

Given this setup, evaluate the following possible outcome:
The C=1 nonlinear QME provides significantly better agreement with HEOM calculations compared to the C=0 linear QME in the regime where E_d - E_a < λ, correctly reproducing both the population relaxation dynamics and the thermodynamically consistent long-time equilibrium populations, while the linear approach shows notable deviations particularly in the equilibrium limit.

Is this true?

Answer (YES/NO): NO